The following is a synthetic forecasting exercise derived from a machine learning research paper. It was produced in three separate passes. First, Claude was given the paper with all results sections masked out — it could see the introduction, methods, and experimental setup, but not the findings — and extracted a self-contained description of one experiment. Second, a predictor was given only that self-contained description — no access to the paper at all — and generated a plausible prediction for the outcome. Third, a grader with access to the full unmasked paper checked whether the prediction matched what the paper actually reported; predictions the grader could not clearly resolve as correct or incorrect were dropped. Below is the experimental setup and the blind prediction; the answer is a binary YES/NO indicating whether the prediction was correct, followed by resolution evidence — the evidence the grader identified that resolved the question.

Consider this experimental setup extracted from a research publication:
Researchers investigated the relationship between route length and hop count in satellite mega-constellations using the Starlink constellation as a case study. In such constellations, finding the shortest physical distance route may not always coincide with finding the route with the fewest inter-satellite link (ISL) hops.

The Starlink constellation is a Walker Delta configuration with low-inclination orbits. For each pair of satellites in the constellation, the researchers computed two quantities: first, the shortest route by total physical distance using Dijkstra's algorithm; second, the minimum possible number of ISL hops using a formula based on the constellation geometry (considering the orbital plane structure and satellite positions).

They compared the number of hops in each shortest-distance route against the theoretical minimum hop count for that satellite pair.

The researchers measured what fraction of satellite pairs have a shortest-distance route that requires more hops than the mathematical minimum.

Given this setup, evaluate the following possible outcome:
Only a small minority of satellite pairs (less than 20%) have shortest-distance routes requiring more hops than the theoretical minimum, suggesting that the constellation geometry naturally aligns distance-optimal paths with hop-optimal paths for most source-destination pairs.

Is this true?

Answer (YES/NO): YES